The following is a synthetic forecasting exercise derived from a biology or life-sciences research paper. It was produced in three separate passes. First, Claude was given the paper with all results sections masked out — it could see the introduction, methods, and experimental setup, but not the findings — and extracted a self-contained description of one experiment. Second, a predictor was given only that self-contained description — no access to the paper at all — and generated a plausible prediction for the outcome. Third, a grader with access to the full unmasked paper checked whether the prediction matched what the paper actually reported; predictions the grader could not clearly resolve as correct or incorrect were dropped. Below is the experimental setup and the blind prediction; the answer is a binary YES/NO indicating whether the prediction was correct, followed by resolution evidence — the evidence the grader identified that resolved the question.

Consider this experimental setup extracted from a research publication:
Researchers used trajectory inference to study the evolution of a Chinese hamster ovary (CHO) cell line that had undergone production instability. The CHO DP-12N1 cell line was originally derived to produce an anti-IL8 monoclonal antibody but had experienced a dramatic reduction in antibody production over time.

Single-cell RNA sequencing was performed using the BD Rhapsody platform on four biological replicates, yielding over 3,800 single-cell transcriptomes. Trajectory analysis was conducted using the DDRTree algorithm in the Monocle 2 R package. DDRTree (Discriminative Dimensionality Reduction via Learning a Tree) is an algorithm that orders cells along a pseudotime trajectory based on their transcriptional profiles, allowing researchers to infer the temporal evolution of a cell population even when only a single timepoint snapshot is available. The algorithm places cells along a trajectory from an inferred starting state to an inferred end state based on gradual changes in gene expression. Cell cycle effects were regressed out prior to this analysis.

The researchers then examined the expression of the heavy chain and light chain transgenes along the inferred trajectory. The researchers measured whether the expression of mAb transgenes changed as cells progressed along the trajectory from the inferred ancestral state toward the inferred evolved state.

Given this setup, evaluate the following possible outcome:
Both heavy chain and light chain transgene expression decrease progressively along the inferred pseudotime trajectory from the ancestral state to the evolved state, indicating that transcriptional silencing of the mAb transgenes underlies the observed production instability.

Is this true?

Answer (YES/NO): YES